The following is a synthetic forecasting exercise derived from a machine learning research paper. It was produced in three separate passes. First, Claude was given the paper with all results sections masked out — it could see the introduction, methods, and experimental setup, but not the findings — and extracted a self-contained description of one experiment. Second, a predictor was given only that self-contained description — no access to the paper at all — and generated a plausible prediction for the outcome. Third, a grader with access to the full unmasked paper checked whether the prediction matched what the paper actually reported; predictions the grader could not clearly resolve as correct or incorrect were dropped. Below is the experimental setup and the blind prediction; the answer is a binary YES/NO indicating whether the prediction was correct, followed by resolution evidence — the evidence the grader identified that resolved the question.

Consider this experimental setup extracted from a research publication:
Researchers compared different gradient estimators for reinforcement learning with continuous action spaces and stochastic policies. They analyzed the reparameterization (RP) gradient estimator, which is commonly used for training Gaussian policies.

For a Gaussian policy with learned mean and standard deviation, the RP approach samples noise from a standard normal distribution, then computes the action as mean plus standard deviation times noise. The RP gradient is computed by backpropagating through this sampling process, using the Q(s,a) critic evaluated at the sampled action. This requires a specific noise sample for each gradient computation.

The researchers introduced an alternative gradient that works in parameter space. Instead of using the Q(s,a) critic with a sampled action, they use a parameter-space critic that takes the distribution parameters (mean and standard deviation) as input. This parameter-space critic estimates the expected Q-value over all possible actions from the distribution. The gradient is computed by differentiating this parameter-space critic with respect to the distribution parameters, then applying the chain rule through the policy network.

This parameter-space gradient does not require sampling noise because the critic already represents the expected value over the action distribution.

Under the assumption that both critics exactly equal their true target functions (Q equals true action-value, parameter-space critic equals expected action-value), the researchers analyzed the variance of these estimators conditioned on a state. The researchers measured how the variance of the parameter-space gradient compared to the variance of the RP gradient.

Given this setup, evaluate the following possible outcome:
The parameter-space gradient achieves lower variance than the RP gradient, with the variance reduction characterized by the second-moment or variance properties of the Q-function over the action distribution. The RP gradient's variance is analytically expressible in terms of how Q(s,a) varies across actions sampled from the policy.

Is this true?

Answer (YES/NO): NO